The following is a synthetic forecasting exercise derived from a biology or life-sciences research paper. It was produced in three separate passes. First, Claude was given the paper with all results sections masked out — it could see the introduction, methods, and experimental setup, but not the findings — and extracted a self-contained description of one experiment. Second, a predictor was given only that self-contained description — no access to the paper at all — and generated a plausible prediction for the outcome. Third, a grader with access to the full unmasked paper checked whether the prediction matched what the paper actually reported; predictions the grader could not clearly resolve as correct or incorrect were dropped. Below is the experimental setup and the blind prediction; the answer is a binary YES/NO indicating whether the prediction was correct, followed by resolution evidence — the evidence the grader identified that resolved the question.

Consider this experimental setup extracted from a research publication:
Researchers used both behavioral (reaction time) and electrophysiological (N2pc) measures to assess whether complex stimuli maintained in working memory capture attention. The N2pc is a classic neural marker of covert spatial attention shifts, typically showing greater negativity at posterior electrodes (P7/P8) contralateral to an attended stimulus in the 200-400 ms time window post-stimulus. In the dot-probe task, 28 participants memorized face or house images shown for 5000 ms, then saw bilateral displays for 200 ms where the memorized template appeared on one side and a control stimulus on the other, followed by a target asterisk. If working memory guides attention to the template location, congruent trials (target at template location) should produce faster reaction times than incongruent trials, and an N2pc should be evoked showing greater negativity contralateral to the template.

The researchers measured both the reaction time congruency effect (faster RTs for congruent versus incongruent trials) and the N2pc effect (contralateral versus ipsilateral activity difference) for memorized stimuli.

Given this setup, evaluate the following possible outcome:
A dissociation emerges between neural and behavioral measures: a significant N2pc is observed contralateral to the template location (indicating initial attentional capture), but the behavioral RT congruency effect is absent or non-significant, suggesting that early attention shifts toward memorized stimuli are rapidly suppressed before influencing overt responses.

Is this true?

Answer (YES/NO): NO